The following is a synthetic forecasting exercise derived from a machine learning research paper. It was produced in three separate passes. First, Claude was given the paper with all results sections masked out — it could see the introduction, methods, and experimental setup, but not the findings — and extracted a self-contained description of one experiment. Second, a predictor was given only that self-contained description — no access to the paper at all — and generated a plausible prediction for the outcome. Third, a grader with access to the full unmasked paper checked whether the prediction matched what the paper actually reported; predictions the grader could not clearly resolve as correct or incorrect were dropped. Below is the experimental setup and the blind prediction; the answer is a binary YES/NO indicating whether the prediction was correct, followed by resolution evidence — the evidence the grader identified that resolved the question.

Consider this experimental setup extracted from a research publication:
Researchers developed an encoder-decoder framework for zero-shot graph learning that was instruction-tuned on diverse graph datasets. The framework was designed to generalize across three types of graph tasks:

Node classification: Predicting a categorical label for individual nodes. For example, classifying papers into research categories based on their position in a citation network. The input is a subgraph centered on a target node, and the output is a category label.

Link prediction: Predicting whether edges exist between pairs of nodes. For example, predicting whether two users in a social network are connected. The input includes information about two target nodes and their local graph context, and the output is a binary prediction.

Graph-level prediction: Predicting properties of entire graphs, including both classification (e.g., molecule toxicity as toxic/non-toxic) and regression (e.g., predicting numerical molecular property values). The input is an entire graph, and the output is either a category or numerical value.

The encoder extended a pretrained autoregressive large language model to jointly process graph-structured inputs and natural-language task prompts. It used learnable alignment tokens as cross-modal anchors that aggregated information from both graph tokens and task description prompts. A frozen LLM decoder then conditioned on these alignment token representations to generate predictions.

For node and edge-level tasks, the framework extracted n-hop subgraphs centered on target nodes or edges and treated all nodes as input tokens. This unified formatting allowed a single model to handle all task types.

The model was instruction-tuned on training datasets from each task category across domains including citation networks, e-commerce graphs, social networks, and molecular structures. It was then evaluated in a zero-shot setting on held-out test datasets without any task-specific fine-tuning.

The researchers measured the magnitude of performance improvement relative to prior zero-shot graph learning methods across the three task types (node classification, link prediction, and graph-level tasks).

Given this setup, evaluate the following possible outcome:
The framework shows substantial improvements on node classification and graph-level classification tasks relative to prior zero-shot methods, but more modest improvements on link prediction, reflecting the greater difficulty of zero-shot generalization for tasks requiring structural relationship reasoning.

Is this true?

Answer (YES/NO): YES